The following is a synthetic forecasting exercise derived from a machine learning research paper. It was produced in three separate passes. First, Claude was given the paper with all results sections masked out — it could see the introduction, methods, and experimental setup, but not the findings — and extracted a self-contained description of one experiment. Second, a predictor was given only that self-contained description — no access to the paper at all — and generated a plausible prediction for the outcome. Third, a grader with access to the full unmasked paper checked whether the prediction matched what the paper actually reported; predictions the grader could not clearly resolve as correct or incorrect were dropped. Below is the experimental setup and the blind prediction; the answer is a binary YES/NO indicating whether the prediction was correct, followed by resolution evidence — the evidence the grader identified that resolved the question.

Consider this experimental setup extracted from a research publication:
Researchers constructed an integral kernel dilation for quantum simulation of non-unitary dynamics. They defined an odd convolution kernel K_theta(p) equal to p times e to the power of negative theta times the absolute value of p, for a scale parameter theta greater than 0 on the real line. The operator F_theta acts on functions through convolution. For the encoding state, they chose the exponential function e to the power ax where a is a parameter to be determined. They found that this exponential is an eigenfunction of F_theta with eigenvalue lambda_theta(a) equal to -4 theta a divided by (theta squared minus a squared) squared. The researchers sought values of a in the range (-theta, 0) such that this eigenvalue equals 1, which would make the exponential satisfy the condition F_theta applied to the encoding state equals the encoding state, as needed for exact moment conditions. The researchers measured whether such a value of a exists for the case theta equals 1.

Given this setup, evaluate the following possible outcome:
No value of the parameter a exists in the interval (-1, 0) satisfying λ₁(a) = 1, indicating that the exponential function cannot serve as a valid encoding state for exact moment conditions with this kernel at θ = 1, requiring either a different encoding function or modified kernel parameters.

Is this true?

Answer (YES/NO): NO